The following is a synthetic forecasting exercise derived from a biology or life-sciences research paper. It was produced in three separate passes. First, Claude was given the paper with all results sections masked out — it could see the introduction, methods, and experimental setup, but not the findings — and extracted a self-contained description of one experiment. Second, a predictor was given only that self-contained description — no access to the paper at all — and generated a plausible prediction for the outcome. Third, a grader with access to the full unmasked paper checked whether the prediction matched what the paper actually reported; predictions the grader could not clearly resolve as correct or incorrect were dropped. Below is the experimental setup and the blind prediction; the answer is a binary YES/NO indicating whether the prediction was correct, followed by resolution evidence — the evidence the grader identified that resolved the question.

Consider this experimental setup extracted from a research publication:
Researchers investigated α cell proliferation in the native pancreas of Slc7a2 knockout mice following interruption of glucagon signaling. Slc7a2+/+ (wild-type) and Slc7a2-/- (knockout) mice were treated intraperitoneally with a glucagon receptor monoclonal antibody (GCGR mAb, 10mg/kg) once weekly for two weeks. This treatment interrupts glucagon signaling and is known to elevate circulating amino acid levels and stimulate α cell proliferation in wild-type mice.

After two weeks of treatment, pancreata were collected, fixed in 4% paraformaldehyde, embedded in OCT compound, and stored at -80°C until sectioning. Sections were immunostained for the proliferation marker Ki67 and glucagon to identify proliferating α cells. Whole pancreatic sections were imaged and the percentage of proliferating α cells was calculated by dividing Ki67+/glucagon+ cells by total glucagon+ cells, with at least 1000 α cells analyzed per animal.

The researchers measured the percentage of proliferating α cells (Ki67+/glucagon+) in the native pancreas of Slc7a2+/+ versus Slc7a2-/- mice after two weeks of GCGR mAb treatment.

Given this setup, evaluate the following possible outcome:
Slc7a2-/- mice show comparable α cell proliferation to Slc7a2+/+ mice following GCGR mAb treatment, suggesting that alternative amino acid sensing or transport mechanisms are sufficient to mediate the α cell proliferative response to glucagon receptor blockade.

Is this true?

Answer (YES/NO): NO